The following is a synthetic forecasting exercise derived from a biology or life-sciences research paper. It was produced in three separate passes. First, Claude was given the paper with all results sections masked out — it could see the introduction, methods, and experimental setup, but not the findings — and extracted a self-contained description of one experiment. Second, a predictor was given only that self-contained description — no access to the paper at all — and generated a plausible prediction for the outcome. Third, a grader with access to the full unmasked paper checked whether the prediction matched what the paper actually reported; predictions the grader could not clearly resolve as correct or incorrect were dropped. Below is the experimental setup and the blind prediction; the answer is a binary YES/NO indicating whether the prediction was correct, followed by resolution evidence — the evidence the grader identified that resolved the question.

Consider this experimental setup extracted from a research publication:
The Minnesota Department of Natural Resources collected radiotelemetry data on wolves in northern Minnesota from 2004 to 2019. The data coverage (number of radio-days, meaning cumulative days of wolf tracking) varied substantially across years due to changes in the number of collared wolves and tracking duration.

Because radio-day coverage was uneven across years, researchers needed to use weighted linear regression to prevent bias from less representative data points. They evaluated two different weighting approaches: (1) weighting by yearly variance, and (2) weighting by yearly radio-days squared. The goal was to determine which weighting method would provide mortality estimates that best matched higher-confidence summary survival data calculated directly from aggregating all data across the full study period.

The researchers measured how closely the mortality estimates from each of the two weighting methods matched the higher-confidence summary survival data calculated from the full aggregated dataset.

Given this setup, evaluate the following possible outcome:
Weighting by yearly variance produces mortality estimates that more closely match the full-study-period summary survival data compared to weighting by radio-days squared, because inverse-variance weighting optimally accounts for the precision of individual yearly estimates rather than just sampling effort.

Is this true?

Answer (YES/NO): NO